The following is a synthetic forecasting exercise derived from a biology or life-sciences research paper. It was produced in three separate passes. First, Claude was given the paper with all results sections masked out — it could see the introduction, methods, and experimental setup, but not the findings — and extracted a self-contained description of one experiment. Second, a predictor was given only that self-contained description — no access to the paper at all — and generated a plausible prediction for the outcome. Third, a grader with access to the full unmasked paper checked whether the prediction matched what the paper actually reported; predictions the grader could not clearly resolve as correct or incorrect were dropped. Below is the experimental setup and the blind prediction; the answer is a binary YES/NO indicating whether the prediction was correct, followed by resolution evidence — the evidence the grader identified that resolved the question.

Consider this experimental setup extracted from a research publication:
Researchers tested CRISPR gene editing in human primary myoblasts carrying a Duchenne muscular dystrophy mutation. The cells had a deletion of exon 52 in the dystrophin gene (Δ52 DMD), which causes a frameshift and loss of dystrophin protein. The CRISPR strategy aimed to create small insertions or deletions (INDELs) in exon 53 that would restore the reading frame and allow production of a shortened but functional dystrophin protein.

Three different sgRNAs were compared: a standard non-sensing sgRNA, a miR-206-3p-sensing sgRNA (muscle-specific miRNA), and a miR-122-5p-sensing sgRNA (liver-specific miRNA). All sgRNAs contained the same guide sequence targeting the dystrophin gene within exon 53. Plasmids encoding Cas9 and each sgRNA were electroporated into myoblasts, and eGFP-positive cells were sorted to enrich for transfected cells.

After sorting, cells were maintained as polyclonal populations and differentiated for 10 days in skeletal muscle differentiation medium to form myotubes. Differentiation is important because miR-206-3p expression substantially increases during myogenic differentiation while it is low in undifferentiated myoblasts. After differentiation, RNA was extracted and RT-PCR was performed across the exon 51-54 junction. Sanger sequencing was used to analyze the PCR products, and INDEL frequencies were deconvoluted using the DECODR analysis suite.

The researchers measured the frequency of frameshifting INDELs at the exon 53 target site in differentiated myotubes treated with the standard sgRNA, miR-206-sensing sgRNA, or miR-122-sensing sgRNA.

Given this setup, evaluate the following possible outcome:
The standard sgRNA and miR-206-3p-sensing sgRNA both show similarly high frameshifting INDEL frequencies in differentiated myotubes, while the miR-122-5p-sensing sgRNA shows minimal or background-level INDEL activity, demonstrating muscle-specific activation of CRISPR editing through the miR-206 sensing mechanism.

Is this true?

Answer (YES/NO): NO